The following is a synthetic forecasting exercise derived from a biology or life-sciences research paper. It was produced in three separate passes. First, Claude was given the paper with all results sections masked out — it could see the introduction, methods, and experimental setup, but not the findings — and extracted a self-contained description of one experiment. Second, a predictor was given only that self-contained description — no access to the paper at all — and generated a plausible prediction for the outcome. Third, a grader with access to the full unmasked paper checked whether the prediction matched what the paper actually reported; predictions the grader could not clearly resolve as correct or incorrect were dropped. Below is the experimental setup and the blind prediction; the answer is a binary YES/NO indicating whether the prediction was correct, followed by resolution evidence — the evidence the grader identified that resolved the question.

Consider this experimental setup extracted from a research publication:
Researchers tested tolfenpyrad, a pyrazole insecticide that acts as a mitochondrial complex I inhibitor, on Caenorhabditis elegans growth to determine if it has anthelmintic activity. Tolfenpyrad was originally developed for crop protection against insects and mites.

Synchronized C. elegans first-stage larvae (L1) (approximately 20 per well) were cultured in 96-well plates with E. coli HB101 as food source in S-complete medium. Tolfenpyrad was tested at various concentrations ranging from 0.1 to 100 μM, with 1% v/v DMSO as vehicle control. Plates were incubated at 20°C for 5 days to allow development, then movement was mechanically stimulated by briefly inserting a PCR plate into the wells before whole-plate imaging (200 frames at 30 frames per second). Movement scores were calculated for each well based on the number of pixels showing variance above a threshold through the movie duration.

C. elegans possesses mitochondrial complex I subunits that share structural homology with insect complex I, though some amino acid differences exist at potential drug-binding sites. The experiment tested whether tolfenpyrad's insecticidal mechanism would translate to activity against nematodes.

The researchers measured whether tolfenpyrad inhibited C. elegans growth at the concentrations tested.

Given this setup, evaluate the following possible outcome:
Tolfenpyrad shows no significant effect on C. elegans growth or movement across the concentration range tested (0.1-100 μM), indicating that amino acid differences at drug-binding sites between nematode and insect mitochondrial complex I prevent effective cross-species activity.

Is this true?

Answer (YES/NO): NO